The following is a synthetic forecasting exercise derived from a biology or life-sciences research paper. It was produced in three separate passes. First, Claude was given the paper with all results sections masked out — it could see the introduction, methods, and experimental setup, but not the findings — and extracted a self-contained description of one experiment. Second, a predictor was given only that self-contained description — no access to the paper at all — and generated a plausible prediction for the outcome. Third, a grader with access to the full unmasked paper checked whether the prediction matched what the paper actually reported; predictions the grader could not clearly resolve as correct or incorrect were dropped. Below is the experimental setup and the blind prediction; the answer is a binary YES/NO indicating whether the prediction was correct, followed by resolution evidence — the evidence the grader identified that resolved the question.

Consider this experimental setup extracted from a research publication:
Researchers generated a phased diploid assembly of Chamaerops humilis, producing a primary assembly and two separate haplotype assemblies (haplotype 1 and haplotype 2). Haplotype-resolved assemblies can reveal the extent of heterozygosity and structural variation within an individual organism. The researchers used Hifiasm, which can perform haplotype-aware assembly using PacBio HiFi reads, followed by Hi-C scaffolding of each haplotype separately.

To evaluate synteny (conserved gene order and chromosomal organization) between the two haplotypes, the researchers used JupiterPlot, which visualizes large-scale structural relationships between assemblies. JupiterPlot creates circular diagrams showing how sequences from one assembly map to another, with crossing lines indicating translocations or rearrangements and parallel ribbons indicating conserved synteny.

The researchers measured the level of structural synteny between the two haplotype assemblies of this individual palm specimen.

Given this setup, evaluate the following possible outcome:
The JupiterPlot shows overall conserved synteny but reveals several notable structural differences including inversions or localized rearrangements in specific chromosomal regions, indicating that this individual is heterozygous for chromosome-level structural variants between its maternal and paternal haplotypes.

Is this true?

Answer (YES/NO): NO